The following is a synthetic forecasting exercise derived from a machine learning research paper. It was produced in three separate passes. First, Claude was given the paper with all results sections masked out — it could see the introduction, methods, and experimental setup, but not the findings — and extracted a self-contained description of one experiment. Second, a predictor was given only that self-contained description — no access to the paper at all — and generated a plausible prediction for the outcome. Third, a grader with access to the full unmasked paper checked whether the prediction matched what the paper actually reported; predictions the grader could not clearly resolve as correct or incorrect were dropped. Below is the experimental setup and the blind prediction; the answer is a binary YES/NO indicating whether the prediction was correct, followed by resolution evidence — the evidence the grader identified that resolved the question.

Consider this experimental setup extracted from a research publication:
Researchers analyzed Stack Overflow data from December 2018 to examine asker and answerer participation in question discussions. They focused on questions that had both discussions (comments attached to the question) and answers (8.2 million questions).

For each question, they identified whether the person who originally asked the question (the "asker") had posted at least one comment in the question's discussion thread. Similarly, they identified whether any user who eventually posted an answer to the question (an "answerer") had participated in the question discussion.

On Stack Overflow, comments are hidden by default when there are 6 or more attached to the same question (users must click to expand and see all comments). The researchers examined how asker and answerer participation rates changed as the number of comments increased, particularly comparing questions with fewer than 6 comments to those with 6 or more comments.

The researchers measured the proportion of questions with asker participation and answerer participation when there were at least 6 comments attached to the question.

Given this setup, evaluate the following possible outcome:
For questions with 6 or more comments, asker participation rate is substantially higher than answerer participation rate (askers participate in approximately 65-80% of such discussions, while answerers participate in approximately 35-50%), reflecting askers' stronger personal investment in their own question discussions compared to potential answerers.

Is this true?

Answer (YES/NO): NO